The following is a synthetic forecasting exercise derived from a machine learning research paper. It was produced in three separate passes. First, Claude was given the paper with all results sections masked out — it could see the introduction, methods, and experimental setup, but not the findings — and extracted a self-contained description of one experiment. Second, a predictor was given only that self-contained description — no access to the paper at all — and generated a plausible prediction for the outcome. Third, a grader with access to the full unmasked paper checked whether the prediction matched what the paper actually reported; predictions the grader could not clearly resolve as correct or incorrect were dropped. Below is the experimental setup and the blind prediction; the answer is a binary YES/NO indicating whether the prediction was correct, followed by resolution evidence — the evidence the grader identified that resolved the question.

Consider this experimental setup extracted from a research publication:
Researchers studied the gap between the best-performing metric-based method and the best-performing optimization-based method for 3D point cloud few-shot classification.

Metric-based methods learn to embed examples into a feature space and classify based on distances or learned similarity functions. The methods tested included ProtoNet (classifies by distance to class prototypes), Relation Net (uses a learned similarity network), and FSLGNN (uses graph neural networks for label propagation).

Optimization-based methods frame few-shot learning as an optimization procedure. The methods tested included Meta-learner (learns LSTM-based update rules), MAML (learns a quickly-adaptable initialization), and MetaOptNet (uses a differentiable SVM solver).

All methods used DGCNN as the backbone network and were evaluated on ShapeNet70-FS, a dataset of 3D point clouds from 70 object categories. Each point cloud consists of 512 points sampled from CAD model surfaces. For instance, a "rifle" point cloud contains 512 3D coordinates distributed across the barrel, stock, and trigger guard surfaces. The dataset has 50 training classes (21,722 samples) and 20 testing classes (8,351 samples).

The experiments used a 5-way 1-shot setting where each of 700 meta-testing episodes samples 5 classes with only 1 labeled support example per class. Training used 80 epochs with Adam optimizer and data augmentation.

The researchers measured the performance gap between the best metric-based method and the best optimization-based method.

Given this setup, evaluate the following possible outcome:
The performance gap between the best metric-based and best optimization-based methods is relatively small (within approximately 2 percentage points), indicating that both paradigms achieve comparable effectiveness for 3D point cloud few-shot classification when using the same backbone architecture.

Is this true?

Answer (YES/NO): YES